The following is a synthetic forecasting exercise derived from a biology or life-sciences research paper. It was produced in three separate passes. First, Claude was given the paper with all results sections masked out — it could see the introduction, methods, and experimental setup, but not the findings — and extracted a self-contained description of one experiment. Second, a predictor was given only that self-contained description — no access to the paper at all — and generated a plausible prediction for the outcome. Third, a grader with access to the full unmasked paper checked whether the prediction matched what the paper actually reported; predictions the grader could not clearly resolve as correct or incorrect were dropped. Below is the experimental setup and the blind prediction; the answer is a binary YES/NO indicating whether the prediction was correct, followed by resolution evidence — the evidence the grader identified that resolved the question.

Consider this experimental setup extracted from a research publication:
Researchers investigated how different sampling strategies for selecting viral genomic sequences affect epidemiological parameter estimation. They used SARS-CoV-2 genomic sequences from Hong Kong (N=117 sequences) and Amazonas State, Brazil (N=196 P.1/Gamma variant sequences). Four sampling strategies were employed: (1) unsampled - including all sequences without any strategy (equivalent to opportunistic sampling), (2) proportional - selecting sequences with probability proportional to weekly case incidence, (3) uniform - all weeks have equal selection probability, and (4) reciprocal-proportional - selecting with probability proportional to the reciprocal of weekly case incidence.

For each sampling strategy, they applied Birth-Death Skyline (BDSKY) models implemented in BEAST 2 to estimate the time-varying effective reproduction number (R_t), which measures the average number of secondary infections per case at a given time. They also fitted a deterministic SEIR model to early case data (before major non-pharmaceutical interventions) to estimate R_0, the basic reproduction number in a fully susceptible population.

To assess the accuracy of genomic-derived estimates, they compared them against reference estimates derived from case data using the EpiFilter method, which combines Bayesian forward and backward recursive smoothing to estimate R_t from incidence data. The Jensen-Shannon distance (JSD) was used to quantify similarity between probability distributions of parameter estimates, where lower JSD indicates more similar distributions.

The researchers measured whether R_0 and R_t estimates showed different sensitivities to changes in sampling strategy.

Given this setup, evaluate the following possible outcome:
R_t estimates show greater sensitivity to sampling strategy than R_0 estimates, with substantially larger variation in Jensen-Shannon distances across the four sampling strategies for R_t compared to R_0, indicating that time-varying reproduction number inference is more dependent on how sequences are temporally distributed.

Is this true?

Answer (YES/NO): YES